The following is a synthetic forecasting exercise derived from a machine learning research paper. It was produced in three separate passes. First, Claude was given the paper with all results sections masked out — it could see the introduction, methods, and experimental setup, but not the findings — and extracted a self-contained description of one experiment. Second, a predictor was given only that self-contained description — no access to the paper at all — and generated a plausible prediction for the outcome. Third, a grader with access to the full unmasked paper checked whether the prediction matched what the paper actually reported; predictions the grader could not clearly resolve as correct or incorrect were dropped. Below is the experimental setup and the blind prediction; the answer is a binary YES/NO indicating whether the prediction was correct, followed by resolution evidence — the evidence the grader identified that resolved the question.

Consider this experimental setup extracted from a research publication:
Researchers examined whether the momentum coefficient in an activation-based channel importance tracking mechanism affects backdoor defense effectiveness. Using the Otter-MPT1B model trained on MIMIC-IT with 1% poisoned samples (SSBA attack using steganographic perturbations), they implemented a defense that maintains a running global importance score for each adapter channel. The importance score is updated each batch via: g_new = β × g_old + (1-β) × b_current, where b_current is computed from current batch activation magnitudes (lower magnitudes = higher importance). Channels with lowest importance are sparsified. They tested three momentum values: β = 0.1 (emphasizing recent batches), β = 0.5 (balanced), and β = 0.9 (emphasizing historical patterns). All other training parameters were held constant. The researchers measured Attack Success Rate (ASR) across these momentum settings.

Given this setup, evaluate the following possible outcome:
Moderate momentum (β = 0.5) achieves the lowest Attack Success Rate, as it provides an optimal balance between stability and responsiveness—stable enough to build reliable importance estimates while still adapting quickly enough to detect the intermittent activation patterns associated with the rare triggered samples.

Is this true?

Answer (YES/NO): NO